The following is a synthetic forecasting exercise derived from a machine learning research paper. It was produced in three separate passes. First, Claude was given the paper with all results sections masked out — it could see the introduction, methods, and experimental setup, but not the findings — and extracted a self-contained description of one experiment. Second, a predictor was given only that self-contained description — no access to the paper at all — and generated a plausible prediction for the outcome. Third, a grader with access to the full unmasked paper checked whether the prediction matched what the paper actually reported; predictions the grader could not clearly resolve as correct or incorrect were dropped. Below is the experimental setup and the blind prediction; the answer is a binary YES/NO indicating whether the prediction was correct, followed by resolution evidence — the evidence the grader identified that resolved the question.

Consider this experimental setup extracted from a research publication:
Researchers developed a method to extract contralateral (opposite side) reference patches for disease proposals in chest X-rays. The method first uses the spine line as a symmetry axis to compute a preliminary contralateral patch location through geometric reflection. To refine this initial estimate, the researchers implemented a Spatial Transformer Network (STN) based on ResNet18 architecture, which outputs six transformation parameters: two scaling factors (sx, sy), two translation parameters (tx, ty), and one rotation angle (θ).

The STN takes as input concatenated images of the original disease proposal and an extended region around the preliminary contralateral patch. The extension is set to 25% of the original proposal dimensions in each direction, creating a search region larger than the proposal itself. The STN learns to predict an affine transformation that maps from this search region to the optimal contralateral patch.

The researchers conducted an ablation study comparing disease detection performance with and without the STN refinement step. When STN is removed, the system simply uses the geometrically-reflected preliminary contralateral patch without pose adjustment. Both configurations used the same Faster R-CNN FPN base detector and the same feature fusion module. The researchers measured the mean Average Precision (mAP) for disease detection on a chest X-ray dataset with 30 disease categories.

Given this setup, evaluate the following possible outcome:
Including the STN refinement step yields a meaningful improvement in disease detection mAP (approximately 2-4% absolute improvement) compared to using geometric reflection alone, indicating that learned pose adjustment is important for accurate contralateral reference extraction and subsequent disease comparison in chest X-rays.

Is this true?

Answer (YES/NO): NO